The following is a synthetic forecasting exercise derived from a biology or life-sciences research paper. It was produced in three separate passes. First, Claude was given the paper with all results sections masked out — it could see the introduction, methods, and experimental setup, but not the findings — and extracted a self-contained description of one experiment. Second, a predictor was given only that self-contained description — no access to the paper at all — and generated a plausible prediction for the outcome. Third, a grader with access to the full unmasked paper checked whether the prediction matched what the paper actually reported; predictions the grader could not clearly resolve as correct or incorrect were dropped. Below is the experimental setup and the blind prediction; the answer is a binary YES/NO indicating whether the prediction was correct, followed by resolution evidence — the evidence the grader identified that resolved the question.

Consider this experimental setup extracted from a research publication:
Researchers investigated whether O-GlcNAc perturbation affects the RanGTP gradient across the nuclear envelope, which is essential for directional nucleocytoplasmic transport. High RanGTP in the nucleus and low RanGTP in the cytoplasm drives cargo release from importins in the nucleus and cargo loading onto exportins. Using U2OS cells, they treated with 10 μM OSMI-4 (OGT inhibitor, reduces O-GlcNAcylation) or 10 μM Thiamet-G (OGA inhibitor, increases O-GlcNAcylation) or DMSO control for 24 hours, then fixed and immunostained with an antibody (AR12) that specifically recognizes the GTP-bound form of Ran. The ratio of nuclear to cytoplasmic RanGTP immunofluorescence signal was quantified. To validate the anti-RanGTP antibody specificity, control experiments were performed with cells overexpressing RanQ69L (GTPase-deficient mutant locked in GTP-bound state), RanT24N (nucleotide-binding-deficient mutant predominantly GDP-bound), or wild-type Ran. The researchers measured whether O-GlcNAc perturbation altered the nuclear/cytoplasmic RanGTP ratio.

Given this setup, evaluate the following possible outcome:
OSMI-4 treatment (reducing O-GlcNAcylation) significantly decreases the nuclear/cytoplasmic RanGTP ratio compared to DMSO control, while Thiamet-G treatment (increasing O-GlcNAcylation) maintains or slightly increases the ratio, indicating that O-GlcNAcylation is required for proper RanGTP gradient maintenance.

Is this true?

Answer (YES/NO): NO